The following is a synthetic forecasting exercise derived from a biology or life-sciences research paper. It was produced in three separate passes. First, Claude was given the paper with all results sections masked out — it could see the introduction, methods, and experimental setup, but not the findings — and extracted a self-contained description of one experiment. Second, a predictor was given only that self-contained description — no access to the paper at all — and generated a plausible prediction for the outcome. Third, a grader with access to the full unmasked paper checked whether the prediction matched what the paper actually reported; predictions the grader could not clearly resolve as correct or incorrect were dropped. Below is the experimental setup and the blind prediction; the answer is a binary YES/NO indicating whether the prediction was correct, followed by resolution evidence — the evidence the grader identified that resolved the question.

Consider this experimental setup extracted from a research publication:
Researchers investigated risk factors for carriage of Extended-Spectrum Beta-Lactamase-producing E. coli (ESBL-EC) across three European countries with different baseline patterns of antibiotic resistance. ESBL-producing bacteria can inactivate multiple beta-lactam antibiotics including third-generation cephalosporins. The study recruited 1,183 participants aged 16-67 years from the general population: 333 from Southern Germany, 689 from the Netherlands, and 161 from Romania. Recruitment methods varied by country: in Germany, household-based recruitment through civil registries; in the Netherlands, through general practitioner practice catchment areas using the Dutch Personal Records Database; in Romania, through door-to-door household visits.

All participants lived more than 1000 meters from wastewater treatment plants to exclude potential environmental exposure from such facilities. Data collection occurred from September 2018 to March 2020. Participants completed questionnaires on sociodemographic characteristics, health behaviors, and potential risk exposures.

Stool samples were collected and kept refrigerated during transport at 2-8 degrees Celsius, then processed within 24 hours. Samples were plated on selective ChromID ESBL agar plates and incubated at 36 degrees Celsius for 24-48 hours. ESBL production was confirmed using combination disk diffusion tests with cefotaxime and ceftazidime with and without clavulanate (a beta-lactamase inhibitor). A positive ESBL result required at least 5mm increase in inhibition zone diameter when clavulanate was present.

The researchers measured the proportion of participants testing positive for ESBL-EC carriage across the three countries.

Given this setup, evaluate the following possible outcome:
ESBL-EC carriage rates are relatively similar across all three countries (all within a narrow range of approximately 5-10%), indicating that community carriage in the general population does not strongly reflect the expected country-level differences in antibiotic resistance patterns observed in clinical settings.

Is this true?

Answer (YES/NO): NO